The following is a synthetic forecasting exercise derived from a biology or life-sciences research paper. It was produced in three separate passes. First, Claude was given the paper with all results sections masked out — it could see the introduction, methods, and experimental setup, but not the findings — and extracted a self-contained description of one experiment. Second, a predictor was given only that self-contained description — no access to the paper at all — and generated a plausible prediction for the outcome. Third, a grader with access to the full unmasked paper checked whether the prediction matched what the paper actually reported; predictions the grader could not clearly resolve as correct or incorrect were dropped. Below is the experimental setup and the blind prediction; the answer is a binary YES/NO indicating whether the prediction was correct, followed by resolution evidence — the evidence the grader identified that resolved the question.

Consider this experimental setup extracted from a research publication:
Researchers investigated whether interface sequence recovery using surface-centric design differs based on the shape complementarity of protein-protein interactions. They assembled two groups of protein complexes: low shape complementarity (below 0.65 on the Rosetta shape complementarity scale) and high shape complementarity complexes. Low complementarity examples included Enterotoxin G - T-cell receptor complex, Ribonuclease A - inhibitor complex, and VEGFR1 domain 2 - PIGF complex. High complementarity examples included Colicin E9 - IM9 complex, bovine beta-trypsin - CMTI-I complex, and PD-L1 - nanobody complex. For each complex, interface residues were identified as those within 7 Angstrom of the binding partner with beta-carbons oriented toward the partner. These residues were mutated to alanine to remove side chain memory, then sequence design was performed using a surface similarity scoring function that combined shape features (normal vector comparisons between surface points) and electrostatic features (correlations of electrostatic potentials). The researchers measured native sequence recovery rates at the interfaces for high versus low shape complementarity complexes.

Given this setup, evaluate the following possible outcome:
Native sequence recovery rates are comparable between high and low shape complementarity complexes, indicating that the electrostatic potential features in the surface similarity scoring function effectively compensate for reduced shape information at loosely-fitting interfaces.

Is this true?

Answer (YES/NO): NO